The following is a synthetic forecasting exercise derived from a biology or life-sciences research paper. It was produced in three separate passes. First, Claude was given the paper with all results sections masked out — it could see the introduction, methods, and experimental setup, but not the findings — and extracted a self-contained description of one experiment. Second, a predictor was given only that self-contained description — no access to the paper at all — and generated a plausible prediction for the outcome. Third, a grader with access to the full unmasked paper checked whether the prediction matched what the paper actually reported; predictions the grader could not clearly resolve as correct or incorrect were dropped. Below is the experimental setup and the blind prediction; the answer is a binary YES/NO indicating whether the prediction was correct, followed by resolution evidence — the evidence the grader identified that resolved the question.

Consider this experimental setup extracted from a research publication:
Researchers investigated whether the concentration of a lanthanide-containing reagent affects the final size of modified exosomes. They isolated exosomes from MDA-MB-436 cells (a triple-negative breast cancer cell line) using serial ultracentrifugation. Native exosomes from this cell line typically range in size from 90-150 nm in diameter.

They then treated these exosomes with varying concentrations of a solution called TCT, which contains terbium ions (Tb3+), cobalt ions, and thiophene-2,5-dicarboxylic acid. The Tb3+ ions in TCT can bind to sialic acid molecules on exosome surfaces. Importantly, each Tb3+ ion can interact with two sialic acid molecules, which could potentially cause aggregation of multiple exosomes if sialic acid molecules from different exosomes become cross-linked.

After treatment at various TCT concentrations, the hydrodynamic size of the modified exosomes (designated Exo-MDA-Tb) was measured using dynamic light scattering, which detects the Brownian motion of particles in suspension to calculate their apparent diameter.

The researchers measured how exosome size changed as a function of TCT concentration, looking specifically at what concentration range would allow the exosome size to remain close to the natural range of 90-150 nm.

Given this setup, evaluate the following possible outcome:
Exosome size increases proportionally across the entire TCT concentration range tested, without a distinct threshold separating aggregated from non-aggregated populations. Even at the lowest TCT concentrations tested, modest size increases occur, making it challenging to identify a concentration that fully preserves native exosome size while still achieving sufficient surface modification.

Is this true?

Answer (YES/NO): NO